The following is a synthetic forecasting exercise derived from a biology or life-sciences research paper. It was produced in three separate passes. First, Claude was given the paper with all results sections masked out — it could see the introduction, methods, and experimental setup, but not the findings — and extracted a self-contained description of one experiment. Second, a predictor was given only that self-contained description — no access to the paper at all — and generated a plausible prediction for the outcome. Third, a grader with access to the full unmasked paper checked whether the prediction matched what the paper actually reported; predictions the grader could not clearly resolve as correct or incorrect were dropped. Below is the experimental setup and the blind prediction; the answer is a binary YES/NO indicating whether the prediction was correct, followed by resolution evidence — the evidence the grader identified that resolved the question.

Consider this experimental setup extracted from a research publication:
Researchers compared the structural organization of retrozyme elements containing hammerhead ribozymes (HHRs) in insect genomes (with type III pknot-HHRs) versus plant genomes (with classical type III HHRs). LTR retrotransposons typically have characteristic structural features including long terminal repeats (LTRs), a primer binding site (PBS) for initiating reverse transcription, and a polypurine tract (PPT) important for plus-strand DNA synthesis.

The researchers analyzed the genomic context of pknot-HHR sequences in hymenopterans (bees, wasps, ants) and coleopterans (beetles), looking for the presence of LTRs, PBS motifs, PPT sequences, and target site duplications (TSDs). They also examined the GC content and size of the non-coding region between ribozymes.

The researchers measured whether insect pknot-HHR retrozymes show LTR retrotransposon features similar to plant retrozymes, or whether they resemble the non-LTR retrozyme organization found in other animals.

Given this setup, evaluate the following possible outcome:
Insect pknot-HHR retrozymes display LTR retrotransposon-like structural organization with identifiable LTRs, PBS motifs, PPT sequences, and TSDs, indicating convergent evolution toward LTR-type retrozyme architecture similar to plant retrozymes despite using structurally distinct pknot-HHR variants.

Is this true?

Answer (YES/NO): NO